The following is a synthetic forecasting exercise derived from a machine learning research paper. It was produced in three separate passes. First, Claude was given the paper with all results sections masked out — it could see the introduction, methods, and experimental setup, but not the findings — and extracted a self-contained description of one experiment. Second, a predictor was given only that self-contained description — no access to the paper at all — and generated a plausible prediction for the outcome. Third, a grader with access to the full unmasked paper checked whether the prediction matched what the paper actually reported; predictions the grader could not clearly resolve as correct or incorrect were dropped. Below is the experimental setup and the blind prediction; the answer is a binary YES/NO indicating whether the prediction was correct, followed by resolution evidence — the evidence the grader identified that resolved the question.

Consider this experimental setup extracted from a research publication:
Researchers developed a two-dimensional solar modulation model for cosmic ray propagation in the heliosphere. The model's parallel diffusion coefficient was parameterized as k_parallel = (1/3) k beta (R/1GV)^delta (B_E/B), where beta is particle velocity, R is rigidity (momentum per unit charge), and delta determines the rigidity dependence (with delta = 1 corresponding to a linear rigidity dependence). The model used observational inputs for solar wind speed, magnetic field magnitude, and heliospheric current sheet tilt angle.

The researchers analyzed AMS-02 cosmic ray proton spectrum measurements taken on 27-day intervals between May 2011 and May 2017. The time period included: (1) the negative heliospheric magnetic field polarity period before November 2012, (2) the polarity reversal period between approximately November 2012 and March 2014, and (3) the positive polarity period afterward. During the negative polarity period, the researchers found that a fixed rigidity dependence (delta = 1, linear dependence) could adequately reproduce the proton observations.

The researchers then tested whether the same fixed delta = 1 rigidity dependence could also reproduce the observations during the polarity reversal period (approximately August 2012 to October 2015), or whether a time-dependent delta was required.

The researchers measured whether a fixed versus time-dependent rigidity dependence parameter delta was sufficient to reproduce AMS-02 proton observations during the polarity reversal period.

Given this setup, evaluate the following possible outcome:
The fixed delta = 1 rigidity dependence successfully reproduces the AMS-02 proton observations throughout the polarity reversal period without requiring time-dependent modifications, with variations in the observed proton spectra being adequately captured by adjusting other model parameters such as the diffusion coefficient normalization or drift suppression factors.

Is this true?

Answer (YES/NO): NO